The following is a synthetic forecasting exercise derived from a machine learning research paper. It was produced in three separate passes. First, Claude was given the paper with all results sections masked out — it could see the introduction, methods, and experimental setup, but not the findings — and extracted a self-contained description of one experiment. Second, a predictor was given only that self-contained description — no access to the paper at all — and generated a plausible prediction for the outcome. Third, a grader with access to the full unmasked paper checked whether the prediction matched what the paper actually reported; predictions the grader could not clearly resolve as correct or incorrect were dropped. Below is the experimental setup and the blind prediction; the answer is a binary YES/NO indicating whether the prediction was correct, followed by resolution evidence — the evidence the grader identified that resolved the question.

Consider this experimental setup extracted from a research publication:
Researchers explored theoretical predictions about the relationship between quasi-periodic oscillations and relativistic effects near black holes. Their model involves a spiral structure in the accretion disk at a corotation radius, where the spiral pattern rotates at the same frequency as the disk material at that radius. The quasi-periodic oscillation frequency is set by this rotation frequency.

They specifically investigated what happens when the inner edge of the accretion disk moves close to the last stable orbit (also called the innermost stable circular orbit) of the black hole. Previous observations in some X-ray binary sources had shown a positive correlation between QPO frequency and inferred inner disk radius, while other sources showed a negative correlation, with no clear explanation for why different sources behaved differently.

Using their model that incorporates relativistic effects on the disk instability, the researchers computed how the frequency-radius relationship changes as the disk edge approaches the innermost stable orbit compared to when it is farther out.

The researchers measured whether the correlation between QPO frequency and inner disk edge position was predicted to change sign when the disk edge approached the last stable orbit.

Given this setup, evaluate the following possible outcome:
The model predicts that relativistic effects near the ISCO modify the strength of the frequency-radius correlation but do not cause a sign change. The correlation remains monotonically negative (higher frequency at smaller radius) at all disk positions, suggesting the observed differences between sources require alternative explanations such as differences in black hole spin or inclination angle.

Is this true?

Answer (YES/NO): NO